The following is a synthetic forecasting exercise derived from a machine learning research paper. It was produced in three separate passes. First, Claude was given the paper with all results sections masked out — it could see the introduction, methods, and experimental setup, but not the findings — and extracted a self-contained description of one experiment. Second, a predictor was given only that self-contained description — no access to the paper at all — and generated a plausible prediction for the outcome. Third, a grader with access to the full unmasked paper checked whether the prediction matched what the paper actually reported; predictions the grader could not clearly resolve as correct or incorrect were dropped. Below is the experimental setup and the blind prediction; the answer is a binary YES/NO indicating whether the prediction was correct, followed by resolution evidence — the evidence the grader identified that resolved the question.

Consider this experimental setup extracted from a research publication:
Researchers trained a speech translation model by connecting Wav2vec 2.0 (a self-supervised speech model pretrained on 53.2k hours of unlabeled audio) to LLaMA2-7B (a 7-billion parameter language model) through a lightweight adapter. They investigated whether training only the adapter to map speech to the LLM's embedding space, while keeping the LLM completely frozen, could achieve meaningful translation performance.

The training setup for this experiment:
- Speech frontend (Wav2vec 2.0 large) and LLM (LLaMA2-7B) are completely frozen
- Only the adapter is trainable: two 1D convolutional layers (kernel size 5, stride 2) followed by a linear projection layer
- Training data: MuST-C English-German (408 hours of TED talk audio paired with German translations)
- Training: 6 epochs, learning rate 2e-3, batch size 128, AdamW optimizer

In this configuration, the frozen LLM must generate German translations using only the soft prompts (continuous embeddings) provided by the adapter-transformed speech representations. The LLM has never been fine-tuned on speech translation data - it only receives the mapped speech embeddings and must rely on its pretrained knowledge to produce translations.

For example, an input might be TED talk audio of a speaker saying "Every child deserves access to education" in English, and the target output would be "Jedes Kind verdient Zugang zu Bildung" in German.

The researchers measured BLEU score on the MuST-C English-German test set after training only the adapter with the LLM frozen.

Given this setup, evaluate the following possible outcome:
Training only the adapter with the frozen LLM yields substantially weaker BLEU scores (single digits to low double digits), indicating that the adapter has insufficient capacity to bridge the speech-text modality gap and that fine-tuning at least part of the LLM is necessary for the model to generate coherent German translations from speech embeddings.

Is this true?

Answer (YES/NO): NO